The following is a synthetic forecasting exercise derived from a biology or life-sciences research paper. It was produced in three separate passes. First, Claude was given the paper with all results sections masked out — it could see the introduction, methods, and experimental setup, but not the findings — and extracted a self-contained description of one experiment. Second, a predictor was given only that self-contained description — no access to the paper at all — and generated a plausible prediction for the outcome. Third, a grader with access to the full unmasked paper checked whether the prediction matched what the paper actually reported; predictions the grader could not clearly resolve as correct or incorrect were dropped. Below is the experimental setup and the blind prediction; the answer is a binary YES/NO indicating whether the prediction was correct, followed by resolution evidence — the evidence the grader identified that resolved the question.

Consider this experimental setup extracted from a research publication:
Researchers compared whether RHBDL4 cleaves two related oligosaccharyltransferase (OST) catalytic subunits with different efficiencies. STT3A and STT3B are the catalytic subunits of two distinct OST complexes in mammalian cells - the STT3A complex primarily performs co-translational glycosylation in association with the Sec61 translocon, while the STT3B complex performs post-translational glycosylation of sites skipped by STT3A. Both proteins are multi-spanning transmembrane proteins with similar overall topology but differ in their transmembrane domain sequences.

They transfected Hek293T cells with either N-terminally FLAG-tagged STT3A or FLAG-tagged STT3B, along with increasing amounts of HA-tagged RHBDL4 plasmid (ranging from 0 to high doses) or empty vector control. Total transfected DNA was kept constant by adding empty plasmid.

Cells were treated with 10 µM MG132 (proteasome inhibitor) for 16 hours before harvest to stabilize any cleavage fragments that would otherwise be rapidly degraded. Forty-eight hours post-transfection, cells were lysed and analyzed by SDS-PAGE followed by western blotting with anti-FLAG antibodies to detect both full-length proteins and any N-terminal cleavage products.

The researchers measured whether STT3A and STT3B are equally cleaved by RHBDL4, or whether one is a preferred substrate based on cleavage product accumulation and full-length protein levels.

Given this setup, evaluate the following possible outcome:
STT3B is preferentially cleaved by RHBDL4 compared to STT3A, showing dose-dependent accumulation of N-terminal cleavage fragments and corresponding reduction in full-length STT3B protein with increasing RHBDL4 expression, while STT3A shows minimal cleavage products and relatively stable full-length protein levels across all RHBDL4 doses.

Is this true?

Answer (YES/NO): NO